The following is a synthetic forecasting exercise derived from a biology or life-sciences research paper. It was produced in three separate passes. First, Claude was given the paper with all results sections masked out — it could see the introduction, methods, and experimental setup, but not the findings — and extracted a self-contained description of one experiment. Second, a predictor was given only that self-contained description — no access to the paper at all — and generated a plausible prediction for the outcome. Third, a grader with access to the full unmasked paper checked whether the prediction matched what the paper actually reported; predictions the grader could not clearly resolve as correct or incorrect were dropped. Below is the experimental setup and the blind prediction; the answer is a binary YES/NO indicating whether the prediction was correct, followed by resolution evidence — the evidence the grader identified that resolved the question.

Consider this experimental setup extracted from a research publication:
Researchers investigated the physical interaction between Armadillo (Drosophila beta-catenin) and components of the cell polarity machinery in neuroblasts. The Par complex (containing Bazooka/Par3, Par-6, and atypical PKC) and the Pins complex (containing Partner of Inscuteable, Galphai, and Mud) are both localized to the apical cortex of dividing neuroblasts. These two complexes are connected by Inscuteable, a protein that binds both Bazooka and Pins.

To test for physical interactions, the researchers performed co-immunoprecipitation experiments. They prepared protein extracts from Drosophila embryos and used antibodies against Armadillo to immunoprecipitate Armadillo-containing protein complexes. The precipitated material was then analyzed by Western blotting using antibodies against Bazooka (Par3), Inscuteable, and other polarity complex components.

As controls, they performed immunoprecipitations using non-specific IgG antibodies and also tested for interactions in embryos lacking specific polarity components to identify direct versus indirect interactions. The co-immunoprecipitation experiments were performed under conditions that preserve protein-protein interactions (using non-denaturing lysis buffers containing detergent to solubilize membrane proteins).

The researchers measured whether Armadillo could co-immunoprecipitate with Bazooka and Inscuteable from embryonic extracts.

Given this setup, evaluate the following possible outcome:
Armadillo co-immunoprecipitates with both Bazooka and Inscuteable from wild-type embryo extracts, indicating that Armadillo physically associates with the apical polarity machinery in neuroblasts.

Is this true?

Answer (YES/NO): YES